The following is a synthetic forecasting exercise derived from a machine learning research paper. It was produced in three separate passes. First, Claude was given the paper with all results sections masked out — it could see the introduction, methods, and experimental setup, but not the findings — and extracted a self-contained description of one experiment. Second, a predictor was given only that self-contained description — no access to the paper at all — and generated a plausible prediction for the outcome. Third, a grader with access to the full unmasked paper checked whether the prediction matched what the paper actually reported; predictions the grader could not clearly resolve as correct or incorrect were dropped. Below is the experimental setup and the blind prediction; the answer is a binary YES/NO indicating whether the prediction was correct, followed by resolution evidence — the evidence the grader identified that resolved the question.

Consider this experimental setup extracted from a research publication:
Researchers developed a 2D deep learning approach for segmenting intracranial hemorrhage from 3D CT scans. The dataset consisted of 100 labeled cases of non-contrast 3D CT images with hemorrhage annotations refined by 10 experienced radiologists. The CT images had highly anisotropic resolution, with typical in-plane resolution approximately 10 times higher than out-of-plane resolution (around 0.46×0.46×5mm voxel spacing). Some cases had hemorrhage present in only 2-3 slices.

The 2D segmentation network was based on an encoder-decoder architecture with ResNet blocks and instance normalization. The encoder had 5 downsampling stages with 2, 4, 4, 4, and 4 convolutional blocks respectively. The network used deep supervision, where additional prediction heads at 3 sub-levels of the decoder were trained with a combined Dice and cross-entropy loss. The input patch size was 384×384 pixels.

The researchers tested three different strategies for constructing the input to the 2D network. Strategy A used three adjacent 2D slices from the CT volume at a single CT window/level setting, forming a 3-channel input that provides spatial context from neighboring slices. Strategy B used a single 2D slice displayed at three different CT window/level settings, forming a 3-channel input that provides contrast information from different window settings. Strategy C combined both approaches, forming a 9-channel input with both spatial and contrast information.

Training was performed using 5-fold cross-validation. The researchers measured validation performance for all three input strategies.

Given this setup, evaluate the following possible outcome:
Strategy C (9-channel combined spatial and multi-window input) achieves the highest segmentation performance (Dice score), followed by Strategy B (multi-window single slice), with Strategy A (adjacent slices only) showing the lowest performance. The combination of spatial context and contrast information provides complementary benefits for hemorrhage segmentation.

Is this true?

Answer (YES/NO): NO